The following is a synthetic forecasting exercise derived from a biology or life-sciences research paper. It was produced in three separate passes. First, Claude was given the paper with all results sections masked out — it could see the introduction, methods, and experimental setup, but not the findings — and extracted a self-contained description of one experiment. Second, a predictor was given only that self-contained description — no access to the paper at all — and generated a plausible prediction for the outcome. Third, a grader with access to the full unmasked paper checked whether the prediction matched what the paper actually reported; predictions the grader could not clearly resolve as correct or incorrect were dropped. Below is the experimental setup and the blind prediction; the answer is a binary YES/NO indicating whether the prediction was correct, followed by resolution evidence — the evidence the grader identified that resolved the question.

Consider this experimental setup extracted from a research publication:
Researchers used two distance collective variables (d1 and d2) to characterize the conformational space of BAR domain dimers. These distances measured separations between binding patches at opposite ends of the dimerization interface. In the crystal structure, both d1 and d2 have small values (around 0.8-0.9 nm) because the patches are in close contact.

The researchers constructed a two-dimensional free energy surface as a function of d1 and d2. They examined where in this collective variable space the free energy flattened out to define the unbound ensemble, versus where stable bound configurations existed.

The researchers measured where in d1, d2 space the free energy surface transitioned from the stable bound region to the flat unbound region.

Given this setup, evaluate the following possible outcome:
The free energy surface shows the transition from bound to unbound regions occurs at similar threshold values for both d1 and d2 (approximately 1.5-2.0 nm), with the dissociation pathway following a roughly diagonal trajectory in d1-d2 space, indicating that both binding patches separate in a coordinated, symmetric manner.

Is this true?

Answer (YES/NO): NO